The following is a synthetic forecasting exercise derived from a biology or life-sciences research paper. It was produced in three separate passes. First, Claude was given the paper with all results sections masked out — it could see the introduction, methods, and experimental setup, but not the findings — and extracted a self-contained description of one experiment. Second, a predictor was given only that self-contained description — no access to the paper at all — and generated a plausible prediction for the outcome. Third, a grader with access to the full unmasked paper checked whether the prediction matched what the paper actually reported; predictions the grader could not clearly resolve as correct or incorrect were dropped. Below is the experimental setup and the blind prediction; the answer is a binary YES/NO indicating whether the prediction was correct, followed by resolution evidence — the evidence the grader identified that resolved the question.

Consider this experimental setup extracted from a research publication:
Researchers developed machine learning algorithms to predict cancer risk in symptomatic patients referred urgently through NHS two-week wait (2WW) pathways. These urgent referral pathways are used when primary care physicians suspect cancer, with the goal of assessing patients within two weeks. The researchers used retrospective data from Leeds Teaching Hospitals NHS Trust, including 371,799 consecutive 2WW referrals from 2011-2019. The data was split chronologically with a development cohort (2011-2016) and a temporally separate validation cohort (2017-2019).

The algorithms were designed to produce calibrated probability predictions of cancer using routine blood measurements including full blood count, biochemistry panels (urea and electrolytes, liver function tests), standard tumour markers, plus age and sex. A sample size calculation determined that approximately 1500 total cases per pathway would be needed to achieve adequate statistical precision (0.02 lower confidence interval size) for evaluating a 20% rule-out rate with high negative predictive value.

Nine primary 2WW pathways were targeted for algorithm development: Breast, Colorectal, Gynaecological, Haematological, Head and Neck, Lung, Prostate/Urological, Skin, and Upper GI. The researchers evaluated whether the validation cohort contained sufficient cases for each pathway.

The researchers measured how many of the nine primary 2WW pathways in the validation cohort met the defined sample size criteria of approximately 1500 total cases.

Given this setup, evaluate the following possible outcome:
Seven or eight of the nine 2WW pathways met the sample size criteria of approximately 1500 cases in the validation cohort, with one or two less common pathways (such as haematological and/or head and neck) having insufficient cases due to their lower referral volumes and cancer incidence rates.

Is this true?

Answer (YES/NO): YES